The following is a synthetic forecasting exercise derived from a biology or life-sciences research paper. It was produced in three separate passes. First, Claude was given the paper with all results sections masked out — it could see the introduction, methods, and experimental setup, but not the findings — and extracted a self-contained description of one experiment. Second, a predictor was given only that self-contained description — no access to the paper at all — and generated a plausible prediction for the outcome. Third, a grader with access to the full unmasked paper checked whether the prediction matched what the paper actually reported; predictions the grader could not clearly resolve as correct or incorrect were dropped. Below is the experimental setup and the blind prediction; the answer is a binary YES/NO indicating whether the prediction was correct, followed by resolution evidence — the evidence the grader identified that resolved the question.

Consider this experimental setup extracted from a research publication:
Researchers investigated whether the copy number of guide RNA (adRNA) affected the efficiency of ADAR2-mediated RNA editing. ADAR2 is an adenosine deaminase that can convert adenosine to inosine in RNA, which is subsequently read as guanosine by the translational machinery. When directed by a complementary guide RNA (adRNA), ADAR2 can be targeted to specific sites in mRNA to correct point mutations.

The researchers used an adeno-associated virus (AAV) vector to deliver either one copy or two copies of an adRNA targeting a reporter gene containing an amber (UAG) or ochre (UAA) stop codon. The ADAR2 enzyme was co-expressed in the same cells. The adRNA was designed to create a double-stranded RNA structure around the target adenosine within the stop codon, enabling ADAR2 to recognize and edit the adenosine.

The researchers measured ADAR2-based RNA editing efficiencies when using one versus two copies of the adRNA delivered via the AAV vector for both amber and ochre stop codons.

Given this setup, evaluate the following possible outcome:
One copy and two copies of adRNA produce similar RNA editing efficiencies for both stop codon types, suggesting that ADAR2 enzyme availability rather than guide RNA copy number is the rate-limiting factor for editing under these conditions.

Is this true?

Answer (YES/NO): NO